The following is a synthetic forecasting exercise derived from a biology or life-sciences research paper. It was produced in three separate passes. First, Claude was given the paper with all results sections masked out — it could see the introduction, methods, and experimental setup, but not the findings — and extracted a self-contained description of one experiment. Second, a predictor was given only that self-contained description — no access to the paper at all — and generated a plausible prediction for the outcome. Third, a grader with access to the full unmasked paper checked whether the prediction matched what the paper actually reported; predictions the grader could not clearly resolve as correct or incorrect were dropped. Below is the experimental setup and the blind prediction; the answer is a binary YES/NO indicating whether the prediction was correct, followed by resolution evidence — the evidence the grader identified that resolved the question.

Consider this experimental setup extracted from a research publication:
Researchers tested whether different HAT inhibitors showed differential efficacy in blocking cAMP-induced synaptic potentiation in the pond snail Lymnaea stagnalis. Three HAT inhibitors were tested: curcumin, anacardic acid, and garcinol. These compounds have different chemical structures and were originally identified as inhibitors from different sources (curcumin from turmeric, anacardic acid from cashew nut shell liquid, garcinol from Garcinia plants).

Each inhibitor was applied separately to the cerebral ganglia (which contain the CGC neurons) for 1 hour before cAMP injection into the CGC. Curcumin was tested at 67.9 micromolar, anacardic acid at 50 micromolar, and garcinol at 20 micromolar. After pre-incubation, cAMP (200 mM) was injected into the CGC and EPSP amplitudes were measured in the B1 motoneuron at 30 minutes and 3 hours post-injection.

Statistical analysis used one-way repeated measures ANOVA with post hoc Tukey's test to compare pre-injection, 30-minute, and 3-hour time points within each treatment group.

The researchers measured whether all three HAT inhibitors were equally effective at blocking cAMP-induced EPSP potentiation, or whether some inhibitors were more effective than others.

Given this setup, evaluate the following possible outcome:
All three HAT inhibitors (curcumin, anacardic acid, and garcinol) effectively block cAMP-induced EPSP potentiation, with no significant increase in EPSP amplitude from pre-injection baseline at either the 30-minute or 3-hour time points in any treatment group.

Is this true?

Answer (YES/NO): YES